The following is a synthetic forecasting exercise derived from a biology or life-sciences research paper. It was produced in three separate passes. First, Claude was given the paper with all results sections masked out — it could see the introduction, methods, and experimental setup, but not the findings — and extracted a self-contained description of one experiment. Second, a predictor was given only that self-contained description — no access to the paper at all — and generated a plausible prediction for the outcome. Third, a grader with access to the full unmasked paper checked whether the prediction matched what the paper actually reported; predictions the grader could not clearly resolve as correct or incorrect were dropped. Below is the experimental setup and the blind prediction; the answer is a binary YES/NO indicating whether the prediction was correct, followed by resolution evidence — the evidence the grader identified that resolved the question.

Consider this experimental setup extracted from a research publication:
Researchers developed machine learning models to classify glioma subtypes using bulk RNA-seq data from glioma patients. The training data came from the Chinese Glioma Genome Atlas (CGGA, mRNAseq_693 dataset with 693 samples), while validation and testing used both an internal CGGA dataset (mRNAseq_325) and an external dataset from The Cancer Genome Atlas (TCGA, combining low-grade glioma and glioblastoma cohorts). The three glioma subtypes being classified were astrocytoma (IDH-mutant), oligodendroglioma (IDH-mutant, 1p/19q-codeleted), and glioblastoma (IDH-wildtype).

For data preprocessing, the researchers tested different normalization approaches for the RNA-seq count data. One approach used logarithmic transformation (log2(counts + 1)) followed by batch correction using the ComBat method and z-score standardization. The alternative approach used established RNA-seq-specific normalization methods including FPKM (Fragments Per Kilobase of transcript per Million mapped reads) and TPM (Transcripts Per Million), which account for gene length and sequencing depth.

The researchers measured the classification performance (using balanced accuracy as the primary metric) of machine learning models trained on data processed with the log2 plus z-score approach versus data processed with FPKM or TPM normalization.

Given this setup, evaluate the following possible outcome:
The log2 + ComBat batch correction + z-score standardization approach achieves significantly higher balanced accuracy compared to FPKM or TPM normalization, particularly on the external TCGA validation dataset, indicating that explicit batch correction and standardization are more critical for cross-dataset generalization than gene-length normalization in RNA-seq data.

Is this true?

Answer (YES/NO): NO